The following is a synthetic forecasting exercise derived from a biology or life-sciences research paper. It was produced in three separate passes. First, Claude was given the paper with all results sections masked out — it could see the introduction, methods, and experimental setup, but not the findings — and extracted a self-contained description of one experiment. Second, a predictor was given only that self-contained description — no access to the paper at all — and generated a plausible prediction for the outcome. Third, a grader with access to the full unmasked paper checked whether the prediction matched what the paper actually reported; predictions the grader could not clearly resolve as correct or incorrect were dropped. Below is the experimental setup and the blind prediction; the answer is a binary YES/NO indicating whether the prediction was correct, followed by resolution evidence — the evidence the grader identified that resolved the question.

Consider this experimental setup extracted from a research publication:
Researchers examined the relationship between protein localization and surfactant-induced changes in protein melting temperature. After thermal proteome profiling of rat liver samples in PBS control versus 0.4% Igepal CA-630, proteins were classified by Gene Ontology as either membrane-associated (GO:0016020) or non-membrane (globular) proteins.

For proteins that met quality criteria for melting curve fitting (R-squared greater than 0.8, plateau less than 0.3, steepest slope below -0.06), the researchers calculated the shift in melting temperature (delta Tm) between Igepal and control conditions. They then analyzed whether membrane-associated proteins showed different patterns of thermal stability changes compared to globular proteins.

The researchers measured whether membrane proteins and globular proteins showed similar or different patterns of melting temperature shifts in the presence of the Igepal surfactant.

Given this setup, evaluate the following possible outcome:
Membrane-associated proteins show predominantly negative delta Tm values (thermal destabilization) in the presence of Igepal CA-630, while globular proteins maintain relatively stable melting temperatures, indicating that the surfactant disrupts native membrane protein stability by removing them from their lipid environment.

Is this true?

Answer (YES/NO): NO